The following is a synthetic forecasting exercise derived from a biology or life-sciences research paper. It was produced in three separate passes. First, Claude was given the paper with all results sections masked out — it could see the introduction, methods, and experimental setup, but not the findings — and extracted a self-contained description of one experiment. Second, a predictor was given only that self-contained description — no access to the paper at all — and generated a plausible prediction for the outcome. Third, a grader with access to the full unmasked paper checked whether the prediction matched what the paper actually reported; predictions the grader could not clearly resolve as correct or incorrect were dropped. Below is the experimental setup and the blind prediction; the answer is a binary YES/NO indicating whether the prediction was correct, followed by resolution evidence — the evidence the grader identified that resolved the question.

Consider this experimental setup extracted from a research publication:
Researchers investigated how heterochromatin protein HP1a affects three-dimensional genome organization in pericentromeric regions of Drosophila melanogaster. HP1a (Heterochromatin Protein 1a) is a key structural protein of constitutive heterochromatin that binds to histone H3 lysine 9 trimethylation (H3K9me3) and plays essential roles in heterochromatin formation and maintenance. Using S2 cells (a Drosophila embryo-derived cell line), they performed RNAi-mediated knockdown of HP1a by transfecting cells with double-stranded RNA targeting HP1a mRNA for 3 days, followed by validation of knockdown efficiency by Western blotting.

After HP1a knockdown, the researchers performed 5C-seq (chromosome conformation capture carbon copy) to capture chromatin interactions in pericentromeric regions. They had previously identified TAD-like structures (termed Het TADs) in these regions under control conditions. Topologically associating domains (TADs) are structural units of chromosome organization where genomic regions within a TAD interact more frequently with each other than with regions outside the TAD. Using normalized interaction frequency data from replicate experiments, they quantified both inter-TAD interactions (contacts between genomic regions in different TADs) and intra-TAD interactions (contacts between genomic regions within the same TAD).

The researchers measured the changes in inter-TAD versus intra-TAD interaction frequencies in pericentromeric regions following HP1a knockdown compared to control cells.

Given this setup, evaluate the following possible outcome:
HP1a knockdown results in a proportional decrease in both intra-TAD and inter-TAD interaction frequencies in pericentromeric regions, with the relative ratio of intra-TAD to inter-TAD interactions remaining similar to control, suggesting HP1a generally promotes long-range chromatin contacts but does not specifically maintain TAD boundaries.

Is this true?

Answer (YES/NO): NO